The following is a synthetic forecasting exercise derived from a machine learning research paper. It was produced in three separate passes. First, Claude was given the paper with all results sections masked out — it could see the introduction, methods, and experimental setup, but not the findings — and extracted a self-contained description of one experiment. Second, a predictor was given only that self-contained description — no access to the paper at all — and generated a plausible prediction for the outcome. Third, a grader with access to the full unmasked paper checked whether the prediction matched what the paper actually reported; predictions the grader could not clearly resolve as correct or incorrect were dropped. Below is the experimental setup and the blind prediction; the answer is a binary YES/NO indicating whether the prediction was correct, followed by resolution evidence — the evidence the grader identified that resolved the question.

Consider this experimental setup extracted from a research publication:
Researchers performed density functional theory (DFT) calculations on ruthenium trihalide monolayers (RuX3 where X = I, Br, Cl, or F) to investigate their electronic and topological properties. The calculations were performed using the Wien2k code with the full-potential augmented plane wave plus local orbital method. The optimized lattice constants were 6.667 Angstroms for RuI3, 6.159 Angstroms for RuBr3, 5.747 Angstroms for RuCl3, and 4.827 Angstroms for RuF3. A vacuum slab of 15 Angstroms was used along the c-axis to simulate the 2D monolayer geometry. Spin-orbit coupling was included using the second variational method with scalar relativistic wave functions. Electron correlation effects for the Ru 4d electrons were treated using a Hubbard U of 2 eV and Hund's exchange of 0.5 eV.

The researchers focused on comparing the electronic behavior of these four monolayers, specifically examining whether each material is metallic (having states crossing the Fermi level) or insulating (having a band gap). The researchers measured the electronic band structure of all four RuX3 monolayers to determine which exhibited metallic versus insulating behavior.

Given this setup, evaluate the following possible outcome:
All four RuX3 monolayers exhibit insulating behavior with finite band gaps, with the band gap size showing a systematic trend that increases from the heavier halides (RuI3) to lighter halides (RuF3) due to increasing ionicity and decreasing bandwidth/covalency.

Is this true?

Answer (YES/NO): NO